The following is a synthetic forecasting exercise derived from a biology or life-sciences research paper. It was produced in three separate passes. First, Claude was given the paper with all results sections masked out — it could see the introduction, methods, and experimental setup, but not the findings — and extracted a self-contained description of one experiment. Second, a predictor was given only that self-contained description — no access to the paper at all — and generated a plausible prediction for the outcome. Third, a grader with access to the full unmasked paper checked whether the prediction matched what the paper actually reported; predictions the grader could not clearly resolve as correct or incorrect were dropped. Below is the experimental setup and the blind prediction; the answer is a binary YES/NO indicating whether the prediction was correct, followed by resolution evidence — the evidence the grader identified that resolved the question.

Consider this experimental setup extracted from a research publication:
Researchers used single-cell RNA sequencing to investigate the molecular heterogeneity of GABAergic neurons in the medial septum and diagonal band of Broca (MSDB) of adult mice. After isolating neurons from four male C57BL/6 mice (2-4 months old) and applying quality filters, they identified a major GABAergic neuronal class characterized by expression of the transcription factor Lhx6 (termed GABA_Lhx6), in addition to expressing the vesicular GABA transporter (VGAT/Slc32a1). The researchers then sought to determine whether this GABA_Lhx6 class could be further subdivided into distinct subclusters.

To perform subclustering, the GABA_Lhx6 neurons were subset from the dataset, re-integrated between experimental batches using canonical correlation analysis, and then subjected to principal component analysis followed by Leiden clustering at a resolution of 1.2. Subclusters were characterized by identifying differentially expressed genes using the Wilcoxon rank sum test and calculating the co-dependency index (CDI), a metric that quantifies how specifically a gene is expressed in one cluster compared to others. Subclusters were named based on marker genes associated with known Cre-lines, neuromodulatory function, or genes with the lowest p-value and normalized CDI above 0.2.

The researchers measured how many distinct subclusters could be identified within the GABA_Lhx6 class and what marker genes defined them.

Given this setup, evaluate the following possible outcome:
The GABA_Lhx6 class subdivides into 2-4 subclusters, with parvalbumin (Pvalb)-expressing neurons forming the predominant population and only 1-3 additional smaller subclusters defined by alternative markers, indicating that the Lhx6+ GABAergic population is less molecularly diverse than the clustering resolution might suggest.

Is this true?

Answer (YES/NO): NO